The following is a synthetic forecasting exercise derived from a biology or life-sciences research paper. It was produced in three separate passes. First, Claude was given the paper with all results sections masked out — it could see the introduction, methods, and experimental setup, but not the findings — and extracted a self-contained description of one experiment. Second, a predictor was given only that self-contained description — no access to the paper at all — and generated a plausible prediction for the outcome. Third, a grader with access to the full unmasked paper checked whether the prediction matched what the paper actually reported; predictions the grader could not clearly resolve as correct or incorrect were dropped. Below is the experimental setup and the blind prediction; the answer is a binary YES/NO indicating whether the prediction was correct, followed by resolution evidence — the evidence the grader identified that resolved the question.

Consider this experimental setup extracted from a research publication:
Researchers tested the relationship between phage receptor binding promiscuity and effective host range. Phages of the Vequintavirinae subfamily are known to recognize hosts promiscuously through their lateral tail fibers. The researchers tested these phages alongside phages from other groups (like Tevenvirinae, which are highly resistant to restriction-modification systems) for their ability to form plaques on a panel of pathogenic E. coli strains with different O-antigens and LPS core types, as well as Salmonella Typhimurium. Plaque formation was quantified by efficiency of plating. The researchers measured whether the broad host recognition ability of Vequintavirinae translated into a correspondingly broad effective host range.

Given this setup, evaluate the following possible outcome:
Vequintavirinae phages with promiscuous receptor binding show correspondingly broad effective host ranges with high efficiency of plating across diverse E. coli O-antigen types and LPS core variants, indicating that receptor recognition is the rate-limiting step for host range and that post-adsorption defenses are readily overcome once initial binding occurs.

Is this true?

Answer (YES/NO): NO